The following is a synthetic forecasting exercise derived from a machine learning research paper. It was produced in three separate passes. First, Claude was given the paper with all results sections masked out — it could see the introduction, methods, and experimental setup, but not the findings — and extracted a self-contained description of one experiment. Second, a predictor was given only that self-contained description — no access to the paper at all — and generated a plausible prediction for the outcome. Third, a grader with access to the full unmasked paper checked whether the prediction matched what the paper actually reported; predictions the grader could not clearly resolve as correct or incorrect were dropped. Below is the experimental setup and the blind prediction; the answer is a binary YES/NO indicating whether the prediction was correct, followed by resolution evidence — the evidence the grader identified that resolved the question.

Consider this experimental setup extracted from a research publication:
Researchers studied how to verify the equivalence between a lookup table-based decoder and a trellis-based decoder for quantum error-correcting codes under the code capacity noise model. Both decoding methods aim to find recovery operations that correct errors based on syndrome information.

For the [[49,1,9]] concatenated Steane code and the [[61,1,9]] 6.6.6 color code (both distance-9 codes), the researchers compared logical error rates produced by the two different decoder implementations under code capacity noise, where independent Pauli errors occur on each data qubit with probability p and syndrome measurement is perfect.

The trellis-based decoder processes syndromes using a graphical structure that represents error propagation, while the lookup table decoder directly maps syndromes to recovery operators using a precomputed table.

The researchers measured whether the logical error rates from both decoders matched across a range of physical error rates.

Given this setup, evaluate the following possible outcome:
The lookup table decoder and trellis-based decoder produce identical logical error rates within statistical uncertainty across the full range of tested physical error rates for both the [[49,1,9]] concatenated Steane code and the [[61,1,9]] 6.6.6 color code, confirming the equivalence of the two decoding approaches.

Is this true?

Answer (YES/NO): YES